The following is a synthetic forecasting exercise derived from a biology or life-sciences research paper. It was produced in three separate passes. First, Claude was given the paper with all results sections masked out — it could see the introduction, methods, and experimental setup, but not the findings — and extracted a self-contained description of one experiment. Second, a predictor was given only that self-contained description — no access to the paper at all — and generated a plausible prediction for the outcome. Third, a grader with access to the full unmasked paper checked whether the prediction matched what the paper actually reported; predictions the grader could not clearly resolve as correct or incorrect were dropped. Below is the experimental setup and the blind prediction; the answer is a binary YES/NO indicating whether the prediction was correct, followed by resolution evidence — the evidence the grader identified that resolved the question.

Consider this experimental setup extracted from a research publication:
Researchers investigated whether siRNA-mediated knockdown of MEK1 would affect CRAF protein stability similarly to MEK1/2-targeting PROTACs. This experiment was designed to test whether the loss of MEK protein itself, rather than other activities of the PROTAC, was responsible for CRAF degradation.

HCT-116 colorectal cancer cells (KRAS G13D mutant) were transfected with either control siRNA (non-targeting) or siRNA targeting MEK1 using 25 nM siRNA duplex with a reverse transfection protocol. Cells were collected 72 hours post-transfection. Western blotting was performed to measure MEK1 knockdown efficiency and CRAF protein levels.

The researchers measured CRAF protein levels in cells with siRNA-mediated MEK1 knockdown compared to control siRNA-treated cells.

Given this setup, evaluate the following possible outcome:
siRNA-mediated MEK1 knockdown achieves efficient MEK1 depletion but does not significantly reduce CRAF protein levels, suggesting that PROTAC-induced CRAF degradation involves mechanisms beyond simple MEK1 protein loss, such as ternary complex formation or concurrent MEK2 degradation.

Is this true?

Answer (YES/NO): YES